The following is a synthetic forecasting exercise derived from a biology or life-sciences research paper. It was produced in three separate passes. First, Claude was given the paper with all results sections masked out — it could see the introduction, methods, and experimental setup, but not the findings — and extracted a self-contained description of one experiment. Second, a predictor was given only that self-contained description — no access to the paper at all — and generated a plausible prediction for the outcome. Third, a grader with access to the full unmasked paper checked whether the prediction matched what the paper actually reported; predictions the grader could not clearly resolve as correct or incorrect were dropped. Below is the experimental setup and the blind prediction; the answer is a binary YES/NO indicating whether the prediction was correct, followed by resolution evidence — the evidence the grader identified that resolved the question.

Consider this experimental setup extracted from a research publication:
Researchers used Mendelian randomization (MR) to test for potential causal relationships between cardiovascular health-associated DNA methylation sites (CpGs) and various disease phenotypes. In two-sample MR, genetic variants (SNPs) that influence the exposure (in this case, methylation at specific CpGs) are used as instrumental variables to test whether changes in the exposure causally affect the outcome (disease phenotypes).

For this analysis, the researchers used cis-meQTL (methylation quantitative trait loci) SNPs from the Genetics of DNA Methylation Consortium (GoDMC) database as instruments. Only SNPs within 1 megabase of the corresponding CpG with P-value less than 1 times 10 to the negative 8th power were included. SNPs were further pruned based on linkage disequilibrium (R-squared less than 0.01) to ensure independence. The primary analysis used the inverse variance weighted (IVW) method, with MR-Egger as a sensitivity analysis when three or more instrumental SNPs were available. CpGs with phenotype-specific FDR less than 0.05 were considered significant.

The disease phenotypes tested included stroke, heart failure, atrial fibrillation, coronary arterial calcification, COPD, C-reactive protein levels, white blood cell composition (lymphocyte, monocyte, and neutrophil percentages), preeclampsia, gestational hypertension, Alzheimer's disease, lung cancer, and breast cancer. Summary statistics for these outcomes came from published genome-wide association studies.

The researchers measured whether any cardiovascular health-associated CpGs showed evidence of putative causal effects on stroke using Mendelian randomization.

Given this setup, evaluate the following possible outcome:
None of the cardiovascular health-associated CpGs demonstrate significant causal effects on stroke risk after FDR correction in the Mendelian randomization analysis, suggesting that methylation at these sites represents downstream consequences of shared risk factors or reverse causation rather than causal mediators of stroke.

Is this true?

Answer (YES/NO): NO